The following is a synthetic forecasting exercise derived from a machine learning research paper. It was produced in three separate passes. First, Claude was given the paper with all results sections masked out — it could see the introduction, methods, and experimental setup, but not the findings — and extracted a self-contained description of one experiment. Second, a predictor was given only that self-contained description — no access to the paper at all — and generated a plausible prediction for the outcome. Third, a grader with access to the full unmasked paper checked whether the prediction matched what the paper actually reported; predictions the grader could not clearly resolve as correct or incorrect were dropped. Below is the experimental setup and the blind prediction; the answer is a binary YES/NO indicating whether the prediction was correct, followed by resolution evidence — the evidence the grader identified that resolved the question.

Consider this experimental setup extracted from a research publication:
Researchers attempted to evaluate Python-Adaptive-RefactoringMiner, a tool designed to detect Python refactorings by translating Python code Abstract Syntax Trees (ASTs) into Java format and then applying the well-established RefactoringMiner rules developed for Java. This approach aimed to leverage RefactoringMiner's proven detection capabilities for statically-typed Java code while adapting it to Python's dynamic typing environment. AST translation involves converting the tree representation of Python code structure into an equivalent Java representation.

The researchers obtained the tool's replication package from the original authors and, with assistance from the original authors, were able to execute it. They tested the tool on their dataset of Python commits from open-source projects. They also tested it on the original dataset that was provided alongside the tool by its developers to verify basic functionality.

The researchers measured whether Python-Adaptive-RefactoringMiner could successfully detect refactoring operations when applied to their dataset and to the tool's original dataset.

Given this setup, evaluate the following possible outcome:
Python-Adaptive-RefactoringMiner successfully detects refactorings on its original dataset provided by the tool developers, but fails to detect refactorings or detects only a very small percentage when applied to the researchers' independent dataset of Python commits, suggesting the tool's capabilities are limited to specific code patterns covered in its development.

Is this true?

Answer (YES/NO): NO